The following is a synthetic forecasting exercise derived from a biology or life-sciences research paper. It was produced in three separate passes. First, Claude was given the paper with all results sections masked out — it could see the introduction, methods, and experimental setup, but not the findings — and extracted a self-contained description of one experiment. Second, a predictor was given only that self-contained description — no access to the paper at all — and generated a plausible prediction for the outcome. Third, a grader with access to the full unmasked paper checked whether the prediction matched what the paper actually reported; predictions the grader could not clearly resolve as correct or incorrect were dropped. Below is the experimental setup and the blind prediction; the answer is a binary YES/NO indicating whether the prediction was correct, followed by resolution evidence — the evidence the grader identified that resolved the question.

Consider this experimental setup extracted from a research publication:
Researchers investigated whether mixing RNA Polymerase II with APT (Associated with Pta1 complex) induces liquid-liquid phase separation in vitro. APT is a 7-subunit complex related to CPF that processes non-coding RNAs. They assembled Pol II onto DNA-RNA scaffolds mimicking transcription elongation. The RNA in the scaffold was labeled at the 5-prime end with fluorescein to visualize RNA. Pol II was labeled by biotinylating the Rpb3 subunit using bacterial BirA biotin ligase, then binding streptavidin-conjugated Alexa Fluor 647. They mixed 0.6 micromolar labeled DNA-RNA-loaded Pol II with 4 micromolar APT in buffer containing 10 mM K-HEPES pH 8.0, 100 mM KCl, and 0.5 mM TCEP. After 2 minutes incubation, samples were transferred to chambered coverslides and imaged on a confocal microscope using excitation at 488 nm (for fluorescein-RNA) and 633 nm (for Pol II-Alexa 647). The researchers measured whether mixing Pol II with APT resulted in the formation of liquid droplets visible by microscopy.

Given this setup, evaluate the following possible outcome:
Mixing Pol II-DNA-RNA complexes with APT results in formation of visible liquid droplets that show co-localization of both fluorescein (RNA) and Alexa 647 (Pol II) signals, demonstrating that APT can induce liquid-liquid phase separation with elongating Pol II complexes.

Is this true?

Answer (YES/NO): YES